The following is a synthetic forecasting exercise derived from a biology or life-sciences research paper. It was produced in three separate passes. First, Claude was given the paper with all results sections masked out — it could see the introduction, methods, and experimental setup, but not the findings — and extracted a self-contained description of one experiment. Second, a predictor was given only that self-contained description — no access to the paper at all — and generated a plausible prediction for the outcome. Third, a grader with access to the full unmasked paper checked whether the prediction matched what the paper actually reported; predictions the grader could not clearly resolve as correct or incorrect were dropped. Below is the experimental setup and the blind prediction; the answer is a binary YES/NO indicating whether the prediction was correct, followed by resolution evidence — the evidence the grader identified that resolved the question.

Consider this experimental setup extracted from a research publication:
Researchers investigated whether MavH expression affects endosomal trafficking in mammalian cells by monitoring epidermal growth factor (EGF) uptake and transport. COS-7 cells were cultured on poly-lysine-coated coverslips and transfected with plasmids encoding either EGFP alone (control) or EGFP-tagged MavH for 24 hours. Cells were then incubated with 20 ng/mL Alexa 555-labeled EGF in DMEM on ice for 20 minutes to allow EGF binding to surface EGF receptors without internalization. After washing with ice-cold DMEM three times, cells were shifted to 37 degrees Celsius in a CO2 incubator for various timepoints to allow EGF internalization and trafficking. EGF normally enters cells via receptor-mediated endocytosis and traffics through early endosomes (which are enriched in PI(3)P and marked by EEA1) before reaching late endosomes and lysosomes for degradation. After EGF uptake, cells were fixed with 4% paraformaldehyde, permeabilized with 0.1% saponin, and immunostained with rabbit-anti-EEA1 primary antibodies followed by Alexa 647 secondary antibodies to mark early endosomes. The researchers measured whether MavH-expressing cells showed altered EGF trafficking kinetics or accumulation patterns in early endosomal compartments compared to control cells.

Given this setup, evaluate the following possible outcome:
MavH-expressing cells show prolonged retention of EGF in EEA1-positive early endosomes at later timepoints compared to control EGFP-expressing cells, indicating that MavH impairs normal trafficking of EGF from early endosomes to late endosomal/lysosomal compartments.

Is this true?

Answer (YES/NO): YES